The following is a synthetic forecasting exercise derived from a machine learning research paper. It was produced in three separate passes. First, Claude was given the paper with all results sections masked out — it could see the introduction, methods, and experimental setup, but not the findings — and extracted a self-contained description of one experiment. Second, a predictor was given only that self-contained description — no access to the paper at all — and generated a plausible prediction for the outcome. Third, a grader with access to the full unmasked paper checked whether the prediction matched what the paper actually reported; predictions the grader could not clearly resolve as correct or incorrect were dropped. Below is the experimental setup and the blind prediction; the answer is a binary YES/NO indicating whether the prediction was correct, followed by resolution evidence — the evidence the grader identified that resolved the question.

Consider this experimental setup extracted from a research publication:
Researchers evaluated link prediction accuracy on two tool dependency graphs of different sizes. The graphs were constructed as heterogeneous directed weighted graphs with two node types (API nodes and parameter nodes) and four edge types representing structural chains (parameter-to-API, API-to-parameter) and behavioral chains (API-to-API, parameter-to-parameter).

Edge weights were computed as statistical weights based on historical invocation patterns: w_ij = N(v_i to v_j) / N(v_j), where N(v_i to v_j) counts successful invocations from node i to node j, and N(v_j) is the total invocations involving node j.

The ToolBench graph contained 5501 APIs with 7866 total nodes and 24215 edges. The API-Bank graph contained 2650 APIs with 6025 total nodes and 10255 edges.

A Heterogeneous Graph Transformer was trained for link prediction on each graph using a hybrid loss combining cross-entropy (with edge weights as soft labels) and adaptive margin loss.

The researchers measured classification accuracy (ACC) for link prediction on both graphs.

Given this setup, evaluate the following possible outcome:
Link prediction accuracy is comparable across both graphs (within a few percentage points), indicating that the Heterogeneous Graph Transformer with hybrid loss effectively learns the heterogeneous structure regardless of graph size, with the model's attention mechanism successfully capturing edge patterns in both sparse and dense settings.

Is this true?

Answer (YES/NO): YES